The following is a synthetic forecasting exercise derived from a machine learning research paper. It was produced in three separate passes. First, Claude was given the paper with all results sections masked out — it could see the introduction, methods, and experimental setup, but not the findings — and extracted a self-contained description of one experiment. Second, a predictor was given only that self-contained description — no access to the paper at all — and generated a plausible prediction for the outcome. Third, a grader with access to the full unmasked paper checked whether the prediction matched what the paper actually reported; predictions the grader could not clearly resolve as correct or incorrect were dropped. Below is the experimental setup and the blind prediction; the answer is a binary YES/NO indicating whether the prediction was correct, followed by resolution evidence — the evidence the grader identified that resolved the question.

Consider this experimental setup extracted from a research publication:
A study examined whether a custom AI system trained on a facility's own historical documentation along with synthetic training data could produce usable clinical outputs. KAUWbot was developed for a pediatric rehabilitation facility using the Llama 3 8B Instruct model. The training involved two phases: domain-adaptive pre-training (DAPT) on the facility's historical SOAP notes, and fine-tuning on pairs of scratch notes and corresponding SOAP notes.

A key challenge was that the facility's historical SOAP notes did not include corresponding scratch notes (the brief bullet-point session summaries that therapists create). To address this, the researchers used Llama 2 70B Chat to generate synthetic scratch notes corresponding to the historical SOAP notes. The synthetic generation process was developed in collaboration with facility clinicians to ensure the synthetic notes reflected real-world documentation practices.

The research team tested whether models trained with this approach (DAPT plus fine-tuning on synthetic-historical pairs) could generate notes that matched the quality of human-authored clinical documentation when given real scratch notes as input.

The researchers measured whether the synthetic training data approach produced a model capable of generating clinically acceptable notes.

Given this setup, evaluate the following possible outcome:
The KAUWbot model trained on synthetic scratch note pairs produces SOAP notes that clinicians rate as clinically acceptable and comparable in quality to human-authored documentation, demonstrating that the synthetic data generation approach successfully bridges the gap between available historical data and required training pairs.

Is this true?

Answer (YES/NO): YES